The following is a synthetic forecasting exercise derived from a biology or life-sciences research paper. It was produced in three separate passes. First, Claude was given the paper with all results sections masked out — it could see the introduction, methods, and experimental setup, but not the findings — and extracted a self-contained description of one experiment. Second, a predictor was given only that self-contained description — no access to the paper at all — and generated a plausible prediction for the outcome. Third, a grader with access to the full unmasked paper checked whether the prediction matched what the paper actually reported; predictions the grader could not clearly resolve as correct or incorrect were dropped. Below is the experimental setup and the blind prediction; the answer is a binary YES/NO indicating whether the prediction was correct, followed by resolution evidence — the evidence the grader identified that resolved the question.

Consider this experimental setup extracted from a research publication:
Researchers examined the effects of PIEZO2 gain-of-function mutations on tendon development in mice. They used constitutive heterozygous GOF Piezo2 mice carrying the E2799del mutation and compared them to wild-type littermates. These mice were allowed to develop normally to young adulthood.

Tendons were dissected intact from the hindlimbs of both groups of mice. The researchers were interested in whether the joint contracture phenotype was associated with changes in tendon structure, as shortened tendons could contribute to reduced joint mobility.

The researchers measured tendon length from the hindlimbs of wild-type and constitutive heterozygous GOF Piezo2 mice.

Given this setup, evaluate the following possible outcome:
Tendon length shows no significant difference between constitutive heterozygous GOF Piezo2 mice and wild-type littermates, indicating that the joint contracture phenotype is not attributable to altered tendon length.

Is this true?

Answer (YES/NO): NO